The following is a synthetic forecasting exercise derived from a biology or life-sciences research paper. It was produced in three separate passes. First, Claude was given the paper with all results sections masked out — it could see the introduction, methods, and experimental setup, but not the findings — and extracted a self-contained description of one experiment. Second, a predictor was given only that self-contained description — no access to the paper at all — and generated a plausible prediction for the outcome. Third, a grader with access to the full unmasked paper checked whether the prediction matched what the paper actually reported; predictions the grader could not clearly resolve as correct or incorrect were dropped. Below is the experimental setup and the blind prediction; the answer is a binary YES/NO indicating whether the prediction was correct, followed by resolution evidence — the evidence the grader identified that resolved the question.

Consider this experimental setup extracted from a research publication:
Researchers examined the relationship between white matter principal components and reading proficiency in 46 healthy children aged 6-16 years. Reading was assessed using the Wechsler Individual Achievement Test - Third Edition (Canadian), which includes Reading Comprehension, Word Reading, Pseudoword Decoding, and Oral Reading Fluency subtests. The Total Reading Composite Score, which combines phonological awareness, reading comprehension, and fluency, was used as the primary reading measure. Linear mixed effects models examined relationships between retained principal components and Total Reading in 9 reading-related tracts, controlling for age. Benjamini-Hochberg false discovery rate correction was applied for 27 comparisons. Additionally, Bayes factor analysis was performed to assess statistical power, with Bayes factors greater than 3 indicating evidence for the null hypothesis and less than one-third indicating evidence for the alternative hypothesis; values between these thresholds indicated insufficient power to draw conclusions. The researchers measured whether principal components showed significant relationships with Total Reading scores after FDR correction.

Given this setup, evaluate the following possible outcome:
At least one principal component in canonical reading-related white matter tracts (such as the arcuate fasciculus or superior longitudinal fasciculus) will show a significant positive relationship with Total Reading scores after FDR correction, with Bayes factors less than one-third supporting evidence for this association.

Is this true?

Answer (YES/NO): NO